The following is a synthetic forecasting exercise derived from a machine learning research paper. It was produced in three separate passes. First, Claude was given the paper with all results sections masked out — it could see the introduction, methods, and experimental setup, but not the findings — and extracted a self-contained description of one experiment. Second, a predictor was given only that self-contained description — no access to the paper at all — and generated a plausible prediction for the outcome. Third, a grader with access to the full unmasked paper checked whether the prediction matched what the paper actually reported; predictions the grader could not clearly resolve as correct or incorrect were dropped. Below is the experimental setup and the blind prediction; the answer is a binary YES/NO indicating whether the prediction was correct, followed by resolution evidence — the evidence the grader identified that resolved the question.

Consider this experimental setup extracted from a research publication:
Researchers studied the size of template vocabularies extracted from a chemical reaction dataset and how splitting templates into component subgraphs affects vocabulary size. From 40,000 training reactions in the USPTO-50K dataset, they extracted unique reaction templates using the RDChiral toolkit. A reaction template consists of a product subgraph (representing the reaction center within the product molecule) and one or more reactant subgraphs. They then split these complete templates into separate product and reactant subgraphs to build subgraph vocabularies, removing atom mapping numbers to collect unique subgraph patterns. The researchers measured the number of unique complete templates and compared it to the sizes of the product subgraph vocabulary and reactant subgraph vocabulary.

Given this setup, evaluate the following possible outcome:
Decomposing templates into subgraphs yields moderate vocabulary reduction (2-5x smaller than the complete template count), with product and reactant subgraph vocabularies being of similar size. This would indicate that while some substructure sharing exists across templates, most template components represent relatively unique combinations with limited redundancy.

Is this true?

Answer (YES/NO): NO